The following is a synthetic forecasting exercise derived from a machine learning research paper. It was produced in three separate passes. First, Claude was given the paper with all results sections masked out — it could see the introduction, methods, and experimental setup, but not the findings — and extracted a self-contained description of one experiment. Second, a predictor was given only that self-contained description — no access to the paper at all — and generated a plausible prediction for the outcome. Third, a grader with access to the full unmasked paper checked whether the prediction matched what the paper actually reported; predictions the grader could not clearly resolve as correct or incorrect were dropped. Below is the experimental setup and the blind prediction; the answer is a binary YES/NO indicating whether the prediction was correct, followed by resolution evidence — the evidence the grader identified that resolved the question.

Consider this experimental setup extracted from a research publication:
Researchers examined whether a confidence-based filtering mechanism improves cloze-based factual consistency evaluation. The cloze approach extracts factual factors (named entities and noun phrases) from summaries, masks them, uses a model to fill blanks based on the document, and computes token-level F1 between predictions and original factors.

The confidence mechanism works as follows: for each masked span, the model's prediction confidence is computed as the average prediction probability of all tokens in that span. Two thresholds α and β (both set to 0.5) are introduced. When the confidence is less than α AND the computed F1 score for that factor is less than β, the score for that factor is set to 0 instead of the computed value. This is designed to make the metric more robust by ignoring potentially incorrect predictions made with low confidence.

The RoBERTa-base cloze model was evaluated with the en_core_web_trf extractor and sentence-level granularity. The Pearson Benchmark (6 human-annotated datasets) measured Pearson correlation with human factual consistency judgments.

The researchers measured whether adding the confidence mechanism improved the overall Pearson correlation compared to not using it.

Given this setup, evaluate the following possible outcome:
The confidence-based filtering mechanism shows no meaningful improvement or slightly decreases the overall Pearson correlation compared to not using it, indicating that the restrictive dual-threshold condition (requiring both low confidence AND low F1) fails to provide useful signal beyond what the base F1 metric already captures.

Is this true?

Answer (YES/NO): NO